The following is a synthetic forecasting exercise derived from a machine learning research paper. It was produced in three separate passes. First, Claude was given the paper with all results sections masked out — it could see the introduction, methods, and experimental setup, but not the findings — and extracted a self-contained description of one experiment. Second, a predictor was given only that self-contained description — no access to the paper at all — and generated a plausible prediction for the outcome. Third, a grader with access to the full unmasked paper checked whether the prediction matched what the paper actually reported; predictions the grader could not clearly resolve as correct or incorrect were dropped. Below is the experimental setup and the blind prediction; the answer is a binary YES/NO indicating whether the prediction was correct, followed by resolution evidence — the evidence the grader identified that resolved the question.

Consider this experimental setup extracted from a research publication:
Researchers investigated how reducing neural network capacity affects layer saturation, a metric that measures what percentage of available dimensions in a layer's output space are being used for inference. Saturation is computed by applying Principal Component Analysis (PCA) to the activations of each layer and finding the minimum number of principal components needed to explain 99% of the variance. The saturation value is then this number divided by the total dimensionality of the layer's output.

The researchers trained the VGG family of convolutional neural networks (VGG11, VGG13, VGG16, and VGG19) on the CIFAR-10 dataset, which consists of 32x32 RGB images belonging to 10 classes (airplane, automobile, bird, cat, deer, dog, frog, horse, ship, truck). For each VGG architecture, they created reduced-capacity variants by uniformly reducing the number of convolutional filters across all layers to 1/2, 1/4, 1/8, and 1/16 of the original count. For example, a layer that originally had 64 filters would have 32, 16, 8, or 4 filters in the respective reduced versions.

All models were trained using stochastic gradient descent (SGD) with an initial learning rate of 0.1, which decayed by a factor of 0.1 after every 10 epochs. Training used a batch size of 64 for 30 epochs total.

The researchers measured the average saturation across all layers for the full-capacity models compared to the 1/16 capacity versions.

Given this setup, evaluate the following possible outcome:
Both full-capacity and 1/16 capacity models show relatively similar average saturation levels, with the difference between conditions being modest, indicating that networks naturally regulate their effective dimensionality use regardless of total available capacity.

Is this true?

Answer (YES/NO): NO